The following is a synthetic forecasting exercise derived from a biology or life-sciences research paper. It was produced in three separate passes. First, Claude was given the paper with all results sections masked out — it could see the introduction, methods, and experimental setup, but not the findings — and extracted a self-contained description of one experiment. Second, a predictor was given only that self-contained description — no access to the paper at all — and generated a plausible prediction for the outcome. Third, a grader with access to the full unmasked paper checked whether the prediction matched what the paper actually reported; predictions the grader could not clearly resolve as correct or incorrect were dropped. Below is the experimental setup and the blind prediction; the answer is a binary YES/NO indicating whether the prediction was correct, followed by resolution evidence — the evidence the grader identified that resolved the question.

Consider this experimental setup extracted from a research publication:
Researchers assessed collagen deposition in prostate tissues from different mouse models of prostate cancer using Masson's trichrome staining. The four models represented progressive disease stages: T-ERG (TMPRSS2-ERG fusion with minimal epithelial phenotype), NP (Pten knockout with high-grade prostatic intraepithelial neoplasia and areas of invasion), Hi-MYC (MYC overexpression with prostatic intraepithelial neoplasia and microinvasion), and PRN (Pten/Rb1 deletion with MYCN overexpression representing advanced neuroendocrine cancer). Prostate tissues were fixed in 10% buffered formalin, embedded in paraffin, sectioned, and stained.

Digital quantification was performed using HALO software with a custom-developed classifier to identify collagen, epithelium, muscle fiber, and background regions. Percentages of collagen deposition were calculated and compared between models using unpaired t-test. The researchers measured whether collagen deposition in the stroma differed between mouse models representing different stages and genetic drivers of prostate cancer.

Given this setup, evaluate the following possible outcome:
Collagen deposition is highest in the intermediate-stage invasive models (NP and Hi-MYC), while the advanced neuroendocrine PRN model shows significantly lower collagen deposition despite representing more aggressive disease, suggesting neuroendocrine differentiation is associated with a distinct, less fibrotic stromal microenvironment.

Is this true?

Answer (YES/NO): NO